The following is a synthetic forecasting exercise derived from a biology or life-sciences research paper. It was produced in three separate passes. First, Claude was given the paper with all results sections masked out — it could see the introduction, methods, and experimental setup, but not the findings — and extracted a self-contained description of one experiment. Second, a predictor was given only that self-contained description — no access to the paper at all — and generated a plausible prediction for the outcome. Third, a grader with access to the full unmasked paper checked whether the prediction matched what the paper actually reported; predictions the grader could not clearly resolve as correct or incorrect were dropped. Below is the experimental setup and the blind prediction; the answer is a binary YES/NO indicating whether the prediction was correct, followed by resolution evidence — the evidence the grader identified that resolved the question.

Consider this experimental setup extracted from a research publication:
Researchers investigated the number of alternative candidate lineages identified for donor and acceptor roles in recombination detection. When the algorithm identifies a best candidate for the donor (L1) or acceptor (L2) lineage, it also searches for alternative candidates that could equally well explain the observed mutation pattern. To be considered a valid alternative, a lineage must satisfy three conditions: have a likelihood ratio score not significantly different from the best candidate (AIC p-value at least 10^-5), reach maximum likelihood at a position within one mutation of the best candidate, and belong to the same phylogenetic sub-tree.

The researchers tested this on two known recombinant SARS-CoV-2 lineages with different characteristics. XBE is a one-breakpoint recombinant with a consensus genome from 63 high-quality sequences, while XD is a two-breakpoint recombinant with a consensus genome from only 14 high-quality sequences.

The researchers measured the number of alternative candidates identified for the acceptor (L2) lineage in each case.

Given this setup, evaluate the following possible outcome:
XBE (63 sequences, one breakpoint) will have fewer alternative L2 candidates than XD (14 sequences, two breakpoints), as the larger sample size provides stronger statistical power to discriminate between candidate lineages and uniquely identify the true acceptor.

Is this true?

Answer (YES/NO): NO